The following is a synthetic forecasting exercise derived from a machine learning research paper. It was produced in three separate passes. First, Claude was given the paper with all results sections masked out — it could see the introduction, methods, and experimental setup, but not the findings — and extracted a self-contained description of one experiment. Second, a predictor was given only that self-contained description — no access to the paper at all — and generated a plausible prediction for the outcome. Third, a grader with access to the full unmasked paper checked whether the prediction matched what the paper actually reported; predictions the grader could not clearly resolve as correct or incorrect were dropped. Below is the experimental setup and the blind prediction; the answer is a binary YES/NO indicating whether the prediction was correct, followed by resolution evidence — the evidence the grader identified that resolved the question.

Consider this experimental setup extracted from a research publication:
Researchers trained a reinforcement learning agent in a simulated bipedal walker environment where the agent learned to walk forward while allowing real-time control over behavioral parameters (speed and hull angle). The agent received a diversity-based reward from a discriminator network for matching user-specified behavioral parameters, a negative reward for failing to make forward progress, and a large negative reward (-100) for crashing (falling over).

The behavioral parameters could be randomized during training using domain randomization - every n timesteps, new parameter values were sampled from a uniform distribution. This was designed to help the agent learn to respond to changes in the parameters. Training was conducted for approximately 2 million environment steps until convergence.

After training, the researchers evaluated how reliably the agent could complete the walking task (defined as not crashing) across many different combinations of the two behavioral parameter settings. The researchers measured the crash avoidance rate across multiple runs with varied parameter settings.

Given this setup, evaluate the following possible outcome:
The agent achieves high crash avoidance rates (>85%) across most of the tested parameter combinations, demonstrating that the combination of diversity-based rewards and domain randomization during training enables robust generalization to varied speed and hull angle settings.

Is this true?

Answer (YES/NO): YES